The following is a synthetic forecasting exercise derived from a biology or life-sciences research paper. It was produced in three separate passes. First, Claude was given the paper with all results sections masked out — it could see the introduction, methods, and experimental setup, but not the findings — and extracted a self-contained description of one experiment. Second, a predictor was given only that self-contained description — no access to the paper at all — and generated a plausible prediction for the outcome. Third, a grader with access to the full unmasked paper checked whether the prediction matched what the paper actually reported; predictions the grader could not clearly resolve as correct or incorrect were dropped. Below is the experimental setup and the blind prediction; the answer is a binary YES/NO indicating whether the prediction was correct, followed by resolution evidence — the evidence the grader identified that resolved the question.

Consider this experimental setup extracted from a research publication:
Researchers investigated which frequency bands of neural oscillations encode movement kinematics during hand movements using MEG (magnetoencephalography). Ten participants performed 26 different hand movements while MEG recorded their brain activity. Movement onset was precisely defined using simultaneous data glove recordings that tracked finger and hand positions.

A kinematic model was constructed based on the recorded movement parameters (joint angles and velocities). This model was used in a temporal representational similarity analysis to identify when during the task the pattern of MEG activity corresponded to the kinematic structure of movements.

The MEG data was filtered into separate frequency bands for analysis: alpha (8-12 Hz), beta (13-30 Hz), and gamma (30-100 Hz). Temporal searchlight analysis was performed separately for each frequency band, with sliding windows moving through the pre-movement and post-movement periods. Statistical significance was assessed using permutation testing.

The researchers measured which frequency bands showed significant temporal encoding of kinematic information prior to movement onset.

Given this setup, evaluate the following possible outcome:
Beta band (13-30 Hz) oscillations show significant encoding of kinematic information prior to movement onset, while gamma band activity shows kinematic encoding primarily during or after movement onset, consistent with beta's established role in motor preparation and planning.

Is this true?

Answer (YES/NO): NO